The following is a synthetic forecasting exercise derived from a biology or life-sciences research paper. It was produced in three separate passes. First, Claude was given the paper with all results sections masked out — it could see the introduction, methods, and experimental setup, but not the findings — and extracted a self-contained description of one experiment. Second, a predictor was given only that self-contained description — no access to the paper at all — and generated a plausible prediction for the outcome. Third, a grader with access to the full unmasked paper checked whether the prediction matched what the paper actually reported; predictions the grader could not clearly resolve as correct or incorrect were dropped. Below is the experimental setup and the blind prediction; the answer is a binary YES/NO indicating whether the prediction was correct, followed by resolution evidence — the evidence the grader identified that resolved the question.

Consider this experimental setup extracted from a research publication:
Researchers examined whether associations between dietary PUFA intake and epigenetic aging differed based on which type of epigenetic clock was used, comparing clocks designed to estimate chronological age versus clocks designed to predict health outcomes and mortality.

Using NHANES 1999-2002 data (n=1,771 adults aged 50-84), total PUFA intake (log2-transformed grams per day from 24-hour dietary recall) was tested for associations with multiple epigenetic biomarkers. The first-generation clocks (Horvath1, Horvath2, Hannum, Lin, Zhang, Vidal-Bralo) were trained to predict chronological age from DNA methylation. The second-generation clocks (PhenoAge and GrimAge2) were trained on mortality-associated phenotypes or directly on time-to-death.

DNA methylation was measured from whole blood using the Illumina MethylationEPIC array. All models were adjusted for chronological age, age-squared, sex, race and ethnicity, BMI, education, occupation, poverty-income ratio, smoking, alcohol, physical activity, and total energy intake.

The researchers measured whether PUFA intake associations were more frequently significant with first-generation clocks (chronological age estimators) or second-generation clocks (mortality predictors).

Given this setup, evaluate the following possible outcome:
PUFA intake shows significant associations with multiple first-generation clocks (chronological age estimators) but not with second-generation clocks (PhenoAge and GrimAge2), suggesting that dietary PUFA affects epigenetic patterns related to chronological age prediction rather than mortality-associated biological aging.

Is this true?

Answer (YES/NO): NO